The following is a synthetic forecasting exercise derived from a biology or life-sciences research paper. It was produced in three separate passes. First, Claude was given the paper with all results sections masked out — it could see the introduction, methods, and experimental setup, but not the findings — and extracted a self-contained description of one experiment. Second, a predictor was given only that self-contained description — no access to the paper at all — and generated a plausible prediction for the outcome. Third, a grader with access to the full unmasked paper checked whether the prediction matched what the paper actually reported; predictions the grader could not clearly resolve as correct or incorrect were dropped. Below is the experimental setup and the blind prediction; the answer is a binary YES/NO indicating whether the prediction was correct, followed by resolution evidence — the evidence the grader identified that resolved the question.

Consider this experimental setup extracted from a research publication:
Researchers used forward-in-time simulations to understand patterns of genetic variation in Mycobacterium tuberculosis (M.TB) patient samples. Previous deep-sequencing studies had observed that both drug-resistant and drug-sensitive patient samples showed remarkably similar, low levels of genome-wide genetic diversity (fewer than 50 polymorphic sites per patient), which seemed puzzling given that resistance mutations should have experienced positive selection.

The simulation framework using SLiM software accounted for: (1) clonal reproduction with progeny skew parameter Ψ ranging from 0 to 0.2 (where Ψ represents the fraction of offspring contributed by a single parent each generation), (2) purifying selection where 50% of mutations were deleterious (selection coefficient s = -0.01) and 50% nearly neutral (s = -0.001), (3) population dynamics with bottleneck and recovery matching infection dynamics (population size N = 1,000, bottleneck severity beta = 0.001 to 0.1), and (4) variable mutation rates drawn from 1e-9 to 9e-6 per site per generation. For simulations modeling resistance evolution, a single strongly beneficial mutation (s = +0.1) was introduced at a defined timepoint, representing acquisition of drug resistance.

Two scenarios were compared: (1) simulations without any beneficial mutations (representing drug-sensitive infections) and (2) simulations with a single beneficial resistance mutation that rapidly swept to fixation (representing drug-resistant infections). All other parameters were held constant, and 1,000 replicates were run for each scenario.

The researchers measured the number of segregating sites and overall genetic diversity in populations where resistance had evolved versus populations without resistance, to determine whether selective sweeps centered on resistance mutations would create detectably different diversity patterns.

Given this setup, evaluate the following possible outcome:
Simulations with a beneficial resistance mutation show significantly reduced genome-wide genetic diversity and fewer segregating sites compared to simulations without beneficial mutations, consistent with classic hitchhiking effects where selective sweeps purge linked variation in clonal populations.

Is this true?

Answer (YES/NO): NO